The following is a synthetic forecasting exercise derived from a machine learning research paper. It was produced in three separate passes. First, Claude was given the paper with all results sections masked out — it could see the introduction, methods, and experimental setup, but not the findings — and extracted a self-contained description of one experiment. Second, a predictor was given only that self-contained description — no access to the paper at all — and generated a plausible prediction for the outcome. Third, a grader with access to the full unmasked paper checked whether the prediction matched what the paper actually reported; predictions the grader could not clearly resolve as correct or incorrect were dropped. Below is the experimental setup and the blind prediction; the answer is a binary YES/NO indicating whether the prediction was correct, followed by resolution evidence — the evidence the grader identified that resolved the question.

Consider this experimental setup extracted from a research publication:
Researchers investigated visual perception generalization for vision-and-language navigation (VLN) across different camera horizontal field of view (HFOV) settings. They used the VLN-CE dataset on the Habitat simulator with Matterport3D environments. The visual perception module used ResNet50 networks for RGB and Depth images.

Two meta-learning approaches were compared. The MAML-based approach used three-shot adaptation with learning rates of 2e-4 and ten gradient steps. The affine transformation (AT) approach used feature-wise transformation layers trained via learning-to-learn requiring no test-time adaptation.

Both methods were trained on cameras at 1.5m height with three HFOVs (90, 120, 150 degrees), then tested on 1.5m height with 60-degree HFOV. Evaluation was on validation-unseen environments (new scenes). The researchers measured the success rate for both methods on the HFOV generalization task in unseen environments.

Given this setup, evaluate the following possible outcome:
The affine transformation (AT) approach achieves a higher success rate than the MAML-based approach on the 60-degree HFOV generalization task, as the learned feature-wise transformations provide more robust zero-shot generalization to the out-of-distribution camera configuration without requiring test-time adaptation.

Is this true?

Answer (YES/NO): YES